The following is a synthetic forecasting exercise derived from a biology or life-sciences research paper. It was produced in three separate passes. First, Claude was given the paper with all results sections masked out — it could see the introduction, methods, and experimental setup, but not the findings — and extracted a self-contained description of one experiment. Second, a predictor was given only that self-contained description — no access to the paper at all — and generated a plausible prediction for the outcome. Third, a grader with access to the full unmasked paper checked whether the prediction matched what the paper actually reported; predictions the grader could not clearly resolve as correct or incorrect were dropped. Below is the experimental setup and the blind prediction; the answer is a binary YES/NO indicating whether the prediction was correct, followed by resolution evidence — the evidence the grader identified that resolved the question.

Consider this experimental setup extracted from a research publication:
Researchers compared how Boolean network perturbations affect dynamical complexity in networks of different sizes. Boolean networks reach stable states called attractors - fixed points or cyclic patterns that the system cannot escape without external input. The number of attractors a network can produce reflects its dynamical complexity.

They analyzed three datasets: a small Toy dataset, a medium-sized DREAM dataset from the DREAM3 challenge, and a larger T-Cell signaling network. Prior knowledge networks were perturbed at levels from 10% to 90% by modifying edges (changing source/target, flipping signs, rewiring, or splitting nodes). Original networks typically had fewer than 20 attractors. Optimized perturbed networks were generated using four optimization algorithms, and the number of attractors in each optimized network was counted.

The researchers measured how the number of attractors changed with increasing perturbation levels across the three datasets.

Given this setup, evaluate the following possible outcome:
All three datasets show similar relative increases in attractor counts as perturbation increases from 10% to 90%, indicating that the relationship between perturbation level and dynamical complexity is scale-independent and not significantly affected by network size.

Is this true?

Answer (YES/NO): NO